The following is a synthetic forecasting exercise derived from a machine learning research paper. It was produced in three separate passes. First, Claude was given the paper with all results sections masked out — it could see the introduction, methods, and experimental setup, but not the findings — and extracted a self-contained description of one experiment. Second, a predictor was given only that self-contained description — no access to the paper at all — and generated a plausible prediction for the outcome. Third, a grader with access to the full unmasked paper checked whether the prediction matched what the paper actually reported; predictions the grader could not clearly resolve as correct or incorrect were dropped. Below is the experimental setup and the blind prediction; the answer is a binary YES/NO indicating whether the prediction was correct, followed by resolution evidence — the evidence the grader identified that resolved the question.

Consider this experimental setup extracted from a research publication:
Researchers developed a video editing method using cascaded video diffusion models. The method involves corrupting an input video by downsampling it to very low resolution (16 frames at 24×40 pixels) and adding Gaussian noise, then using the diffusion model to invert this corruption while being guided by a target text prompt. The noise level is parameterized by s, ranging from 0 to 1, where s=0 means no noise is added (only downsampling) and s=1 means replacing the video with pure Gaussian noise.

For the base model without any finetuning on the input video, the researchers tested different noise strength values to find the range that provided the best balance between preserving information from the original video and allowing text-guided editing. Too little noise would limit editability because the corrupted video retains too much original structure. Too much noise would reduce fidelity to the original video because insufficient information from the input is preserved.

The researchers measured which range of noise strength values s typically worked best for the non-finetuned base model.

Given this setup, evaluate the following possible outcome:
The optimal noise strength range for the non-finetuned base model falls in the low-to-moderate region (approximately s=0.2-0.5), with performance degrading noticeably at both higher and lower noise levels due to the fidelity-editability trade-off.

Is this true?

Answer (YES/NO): NO